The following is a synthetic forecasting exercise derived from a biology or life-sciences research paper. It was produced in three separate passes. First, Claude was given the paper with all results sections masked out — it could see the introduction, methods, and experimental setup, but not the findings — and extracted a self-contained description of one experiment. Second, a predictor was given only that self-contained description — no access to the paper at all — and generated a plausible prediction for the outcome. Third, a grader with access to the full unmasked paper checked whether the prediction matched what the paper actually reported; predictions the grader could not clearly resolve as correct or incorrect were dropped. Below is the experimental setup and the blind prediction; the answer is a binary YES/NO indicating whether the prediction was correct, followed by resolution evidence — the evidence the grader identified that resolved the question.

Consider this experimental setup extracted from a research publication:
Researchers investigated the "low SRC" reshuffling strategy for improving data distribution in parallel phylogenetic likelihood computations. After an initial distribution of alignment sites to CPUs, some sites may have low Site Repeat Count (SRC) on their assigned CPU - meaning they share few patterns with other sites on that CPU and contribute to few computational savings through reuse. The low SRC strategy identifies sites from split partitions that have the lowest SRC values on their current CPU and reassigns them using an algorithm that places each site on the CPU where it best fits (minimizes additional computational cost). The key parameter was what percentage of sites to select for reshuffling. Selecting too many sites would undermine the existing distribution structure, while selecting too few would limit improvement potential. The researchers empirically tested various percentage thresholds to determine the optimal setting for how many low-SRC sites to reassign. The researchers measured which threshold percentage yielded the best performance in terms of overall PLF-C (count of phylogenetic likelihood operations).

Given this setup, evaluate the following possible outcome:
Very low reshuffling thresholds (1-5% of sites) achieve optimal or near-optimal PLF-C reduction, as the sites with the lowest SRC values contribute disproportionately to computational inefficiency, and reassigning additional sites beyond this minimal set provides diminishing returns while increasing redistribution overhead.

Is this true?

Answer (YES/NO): NO